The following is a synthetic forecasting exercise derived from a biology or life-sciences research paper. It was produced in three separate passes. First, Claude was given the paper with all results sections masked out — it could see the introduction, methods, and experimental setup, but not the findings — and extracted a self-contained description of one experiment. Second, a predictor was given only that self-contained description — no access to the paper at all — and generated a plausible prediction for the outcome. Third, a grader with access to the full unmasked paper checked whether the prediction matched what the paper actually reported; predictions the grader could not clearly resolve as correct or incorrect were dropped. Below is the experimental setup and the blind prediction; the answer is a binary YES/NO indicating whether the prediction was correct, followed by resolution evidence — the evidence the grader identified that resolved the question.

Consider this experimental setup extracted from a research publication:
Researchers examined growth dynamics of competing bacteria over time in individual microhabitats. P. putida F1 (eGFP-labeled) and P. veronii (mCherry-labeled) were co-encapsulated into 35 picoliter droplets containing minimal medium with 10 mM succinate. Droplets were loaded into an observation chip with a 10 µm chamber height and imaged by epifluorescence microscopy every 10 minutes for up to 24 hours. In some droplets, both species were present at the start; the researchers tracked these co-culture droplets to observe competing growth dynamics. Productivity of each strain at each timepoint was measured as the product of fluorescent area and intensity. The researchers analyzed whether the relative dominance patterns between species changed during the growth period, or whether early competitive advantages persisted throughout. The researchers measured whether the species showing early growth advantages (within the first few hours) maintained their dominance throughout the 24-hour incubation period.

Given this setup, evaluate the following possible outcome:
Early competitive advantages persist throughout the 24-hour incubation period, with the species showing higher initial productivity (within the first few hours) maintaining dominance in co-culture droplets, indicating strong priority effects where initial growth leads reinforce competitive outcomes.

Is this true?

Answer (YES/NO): YES